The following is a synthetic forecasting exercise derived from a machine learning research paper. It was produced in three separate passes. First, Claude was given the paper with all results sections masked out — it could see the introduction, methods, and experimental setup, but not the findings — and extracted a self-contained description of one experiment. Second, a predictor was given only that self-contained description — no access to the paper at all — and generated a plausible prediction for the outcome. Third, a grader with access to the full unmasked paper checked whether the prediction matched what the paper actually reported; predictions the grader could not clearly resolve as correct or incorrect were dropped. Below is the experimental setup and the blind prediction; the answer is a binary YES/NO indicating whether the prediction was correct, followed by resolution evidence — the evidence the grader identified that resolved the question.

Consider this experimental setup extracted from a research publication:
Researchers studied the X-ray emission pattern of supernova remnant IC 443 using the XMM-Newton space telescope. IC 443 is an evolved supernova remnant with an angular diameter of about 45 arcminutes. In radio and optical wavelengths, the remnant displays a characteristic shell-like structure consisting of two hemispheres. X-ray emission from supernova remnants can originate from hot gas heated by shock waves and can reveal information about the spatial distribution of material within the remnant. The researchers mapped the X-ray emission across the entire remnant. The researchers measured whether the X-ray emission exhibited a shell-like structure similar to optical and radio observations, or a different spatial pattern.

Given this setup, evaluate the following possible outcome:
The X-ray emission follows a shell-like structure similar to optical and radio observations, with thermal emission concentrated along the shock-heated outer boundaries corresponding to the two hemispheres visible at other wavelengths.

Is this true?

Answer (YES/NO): NO